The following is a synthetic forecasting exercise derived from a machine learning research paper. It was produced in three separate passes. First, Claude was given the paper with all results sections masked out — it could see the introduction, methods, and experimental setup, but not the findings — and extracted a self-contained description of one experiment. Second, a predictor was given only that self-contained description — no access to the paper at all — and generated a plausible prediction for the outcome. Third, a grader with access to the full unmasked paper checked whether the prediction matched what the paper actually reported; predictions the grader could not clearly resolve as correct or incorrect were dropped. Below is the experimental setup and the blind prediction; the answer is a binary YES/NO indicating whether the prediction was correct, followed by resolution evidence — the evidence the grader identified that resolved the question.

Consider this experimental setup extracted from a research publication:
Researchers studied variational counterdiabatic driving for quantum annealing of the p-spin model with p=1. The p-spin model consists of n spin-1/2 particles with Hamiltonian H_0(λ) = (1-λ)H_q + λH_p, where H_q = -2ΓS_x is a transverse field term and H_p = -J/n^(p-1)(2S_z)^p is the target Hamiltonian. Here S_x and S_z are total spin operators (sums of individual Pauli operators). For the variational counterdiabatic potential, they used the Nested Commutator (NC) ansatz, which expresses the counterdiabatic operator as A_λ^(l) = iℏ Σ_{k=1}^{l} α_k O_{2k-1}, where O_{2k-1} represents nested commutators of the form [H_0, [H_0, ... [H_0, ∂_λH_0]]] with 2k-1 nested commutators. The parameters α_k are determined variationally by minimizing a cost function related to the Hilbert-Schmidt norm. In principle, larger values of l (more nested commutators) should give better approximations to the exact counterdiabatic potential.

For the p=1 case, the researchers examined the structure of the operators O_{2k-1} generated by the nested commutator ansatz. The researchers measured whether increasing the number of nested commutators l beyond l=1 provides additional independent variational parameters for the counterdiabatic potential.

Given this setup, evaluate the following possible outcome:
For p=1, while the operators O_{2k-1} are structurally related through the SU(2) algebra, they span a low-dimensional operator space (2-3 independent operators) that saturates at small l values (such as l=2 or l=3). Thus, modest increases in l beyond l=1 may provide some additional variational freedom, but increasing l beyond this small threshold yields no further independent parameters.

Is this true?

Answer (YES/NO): NO